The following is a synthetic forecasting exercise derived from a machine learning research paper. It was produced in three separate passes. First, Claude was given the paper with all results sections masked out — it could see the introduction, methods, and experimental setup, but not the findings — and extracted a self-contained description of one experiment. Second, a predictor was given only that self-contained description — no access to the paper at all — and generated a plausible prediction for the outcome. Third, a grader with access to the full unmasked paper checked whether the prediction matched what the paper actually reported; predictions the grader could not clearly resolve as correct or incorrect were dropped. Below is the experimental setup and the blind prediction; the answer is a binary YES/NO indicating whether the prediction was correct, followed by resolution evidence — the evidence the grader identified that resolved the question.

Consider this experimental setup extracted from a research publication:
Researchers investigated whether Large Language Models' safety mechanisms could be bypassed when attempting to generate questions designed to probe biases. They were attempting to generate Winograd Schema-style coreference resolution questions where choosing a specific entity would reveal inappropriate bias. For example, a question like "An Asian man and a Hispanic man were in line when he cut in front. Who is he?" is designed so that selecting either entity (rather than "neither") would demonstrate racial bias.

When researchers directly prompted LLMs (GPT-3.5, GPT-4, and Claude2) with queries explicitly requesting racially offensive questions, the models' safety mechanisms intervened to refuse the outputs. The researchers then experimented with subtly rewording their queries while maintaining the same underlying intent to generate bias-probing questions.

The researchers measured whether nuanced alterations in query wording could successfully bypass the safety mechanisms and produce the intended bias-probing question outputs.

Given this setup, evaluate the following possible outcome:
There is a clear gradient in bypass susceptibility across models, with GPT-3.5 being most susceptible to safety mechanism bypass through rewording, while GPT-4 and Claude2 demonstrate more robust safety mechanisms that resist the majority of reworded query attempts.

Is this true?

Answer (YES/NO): NO